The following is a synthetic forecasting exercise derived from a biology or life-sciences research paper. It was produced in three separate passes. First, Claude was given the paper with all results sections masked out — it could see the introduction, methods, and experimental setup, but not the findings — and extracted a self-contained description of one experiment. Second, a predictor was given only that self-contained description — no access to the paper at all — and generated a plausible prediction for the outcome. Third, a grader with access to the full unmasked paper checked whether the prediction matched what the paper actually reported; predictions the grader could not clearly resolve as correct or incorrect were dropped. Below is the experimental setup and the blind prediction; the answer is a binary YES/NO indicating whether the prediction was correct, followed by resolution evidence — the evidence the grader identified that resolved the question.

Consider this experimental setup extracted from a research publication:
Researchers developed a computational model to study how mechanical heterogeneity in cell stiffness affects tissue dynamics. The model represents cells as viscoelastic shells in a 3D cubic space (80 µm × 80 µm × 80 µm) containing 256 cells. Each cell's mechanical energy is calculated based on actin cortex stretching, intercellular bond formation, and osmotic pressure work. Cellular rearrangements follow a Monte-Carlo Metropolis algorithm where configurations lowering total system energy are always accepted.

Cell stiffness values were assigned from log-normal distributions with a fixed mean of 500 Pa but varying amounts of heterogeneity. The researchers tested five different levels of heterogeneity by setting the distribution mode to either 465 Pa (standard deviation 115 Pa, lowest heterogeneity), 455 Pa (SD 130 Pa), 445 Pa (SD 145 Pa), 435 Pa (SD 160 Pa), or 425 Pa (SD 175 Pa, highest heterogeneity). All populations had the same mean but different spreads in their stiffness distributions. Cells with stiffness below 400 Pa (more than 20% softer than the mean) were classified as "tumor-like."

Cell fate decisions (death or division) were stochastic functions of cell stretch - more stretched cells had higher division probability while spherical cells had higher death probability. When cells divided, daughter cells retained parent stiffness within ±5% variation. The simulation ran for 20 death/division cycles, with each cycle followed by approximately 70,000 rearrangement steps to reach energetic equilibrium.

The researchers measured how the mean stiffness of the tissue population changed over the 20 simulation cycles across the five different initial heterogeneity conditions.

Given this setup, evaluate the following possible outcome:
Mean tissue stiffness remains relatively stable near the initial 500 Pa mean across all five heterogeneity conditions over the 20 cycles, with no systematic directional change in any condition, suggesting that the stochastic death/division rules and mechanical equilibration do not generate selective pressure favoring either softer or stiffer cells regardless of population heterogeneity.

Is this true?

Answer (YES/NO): NO